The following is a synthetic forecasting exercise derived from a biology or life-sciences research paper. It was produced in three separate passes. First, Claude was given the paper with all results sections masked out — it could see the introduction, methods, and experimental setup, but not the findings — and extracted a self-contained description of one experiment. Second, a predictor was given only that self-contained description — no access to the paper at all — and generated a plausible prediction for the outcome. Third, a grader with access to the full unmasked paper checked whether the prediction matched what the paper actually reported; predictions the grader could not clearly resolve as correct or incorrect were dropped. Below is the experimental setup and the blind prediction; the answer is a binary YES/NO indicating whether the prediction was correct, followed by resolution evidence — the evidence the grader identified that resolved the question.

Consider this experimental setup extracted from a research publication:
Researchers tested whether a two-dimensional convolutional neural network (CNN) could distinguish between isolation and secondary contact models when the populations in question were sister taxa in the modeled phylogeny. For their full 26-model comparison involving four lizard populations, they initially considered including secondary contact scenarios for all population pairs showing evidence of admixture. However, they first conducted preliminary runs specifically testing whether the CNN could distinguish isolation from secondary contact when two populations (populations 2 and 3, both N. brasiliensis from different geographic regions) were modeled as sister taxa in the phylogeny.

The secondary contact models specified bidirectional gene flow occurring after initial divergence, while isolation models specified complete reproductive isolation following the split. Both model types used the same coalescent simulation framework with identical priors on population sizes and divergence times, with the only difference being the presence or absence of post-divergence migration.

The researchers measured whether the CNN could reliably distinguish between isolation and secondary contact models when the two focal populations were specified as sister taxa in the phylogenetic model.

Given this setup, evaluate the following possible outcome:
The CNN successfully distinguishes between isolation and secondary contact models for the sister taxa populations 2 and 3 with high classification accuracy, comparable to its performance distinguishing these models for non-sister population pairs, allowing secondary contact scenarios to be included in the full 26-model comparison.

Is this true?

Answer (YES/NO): NO